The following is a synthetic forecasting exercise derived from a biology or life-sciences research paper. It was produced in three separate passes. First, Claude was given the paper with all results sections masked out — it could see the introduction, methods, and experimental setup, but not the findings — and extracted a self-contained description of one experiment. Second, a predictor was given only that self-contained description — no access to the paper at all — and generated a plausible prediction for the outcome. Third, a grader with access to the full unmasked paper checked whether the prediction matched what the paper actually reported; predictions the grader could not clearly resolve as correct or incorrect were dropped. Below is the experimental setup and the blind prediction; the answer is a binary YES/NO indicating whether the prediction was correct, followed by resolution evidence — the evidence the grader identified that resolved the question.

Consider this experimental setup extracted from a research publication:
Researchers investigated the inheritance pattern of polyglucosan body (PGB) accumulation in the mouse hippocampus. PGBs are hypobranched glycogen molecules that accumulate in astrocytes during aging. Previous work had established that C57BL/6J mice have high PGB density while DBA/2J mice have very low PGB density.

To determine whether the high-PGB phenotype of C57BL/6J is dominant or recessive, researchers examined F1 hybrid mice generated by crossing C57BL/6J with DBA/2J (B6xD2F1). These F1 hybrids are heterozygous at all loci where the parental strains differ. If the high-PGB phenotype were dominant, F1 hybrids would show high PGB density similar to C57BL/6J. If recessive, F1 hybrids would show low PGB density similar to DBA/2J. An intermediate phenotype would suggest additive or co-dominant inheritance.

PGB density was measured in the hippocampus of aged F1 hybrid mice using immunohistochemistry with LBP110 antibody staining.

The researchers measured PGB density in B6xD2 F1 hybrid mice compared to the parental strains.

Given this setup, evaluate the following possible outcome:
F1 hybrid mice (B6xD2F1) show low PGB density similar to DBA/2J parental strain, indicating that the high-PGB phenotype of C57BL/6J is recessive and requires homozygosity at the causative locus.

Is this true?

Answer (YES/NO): YES